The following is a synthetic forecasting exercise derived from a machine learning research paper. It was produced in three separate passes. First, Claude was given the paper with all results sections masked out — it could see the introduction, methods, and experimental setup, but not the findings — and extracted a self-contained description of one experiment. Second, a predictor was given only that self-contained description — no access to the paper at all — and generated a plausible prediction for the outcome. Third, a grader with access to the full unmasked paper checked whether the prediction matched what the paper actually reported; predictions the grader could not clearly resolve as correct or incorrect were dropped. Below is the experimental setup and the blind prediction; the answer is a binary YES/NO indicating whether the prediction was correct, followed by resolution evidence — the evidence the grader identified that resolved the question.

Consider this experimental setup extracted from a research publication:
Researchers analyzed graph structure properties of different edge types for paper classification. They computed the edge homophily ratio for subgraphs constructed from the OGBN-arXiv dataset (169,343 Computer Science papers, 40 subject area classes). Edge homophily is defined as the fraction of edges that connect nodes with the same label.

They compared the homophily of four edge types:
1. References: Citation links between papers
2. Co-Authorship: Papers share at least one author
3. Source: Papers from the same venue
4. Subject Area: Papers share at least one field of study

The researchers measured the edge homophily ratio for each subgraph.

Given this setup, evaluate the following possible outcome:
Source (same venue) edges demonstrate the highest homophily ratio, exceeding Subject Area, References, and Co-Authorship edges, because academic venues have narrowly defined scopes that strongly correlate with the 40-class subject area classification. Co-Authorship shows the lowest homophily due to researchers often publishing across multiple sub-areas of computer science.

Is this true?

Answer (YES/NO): NO